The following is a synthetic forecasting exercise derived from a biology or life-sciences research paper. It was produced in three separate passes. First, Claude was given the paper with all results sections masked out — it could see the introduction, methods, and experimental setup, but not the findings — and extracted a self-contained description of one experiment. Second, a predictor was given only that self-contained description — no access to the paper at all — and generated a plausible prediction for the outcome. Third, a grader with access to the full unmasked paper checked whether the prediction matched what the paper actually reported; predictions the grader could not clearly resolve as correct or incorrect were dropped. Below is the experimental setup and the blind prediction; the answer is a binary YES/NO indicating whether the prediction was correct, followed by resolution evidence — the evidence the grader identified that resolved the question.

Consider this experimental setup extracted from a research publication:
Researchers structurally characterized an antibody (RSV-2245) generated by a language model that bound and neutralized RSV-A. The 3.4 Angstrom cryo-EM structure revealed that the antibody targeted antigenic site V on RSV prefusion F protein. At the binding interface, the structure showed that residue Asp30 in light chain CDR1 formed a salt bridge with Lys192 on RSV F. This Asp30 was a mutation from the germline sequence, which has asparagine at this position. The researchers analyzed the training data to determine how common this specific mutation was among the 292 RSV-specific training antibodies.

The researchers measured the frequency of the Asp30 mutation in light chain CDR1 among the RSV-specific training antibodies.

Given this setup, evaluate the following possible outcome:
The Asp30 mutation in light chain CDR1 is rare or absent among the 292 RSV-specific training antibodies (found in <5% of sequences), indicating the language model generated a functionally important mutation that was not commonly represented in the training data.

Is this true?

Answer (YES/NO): YES